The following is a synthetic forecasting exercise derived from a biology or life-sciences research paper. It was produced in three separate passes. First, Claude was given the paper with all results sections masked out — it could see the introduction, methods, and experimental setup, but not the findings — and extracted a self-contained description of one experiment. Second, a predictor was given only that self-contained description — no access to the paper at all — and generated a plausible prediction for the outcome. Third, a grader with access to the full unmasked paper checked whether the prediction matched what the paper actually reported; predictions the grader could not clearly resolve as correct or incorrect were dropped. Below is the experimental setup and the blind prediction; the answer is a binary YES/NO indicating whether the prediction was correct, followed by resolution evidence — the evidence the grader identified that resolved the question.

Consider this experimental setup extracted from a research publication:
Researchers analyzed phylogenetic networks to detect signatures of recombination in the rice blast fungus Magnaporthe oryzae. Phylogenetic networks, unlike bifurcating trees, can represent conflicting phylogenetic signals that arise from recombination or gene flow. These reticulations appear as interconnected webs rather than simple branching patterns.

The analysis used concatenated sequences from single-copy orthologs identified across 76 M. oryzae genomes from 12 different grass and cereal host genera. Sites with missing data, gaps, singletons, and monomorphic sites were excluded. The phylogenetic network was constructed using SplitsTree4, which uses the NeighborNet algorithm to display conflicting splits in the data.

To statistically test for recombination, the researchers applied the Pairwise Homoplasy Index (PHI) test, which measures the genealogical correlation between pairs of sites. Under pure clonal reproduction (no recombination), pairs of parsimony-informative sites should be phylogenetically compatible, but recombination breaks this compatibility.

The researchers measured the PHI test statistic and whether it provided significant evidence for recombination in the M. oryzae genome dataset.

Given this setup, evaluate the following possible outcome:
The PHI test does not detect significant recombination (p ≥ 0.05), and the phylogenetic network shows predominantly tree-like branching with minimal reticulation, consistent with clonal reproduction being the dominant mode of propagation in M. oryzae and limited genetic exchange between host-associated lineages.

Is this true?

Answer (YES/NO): NO